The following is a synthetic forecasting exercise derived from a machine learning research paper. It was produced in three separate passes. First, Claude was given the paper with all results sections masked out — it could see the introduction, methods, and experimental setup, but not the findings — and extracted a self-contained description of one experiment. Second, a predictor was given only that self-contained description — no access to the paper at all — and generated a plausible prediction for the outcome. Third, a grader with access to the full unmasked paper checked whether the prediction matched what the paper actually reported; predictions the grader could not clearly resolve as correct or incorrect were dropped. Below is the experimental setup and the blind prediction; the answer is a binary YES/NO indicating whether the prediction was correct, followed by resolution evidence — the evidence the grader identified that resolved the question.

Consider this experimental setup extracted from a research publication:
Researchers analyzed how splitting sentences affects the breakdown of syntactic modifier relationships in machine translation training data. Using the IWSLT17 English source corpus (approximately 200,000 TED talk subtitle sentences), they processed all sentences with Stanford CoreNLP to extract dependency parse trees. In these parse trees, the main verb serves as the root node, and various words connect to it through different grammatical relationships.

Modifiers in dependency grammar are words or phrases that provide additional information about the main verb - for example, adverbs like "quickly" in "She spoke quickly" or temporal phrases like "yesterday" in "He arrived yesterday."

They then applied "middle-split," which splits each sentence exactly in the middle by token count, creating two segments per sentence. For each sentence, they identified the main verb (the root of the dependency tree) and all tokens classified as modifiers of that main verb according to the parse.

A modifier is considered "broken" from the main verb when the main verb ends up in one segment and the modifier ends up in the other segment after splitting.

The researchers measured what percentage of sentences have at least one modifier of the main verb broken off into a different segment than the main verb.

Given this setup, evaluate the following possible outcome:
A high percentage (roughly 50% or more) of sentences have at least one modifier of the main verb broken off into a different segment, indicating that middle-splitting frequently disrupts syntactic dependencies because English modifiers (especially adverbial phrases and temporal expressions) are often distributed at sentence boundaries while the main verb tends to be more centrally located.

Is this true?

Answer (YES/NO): NO